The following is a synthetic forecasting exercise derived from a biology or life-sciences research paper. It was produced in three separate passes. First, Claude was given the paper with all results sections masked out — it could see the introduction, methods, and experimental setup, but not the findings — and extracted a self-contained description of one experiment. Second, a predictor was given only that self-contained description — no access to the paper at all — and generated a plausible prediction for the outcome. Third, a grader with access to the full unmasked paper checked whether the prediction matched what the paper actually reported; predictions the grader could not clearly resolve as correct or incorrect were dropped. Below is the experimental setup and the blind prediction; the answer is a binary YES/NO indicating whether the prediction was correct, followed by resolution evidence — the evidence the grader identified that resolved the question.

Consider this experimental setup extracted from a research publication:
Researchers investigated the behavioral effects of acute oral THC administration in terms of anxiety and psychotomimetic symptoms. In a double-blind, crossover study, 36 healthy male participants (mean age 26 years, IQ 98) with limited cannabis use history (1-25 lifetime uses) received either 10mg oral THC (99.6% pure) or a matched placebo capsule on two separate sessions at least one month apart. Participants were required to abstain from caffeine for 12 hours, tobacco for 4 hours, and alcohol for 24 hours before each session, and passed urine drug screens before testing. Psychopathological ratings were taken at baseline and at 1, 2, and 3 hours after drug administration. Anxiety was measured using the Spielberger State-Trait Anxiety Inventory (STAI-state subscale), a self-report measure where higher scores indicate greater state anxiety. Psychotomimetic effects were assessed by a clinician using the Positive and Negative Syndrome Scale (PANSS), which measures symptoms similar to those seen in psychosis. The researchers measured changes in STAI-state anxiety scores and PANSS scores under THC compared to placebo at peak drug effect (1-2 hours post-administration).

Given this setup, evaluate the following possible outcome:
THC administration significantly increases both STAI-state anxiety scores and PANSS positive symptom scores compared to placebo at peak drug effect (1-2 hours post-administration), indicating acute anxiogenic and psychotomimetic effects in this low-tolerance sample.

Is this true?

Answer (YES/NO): YES